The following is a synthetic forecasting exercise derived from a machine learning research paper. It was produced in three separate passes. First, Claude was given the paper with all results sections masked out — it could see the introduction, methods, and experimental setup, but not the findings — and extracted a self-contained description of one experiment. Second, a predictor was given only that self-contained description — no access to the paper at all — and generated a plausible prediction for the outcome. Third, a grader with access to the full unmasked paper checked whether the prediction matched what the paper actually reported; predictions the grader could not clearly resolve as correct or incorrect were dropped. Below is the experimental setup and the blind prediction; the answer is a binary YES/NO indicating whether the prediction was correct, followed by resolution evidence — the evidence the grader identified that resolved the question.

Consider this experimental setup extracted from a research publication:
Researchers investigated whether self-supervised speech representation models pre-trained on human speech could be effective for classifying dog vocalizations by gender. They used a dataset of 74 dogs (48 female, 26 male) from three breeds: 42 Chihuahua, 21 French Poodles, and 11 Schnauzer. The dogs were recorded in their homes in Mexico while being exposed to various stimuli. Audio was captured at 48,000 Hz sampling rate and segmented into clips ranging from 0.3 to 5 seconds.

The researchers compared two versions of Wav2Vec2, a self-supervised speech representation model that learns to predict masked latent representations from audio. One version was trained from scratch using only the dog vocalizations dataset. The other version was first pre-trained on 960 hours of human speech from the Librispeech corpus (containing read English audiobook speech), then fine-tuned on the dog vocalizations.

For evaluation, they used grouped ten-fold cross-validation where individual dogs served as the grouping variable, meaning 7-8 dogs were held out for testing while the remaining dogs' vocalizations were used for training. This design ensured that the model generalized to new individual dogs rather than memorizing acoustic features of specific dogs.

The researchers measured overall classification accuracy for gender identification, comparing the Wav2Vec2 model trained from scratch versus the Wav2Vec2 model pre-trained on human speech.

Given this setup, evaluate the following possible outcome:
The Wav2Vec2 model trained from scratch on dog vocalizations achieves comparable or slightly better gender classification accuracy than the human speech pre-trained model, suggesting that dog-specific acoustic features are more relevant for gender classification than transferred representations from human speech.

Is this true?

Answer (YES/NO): YES